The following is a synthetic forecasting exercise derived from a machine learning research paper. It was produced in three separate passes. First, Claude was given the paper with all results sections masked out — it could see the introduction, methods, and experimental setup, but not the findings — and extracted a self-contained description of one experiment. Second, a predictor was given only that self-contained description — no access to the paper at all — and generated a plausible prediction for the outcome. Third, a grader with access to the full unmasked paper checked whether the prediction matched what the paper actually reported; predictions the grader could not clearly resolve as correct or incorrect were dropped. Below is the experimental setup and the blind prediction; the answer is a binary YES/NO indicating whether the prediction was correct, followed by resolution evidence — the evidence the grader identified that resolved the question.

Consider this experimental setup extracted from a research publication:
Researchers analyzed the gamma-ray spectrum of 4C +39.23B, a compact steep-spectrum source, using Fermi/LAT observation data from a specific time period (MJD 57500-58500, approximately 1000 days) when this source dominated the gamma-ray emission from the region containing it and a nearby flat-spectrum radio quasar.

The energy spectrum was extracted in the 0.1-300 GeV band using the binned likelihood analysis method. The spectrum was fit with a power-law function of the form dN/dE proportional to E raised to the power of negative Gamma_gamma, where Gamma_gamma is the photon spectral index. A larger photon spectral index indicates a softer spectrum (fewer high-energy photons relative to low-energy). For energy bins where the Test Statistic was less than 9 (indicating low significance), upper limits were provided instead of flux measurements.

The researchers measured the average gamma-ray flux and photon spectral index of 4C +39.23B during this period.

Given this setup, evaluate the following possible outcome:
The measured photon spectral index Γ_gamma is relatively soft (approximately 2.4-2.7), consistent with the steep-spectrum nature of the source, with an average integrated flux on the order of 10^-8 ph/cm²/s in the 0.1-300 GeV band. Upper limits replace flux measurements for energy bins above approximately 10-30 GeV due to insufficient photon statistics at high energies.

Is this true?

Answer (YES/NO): YES